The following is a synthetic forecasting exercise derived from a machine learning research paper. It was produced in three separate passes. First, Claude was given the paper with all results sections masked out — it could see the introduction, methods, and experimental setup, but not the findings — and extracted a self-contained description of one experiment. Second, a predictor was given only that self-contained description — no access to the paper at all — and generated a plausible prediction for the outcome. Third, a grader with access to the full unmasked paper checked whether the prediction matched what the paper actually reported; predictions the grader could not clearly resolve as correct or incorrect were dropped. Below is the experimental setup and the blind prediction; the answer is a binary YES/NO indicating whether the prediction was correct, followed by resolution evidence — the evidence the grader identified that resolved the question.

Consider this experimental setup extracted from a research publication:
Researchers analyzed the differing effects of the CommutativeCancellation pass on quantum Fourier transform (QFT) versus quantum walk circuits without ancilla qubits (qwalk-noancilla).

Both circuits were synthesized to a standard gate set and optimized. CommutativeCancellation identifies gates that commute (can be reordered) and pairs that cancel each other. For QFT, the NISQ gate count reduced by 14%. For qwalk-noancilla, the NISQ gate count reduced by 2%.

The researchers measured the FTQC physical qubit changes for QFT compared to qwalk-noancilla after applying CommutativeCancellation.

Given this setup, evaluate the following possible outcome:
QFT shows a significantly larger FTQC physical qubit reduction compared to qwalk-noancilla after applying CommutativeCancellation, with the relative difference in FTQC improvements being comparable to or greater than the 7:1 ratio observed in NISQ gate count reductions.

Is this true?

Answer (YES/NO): YES